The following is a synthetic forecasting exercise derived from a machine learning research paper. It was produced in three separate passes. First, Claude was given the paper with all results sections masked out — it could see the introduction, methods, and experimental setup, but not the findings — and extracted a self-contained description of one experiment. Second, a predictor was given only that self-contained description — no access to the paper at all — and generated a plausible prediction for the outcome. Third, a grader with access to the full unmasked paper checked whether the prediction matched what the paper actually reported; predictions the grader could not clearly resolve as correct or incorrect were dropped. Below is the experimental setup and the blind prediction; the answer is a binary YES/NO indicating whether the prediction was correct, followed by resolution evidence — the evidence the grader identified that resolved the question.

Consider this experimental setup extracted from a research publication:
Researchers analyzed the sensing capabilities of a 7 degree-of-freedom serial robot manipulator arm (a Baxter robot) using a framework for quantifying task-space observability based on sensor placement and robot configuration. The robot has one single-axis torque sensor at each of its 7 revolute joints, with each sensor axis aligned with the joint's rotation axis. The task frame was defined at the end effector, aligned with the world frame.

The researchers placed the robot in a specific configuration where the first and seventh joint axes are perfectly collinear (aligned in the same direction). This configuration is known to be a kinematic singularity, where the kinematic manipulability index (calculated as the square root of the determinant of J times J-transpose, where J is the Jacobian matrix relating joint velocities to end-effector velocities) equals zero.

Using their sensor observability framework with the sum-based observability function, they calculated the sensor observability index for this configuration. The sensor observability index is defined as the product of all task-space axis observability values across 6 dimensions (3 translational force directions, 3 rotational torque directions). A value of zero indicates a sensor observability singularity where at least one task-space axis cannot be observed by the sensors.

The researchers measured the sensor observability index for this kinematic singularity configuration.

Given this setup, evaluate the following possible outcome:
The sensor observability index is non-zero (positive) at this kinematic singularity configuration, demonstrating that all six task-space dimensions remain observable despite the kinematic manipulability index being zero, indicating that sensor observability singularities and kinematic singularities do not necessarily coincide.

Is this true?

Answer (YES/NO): YES